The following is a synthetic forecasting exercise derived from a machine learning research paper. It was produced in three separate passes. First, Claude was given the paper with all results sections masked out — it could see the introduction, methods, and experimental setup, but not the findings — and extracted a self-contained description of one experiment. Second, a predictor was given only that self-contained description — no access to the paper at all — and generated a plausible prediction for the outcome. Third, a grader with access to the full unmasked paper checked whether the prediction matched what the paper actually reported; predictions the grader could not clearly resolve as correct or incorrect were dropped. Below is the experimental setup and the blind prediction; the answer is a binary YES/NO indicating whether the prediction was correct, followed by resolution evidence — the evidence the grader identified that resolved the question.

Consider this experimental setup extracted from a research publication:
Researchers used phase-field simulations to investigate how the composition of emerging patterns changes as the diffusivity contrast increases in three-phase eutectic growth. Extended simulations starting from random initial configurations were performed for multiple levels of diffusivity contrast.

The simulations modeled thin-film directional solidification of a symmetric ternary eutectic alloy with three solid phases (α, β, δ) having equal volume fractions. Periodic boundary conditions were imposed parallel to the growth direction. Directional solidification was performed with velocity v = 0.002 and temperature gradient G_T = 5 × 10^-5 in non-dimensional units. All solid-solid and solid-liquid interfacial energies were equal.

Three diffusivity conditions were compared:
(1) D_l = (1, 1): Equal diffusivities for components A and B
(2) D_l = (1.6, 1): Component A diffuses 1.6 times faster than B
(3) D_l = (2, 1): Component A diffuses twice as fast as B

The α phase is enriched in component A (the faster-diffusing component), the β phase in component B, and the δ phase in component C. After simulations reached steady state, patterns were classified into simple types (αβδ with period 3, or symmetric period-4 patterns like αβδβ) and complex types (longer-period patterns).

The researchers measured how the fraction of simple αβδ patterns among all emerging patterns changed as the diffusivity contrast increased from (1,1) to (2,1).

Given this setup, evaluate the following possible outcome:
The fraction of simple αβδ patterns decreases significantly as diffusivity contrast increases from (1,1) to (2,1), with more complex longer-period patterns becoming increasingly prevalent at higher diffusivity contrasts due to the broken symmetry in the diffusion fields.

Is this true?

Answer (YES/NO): NO